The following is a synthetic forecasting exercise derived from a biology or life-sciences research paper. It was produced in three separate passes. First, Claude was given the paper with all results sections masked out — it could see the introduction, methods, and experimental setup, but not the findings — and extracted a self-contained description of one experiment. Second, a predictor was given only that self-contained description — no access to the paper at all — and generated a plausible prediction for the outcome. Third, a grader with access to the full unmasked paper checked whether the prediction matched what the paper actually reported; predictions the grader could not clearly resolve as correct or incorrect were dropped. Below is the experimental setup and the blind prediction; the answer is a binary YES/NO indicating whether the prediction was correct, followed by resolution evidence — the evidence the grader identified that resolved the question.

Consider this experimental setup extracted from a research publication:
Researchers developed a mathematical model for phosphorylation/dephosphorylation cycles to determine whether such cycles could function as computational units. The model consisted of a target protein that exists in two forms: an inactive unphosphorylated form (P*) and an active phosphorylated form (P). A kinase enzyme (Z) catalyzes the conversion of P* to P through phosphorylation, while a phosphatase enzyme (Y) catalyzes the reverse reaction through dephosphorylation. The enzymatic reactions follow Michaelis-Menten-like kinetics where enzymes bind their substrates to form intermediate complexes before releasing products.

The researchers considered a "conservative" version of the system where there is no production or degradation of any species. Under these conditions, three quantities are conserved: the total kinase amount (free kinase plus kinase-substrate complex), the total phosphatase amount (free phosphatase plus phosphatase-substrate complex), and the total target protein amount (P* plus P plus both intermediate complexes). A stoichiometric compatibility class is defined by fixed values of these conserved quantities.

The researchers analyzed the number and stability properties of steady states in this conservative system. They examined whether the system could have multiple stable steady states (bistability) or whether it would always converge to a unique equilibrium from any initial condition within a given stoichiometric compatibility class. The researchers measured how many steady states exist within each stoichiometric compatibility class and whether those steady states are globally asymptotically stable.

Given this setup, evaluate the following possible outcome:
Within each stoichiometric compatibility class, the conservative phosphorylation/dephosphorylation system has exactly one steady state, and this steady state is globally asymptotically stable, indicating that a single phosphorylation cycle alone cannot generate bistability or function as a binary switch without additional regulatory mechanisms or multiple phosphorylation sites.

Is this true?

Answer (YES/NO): YES